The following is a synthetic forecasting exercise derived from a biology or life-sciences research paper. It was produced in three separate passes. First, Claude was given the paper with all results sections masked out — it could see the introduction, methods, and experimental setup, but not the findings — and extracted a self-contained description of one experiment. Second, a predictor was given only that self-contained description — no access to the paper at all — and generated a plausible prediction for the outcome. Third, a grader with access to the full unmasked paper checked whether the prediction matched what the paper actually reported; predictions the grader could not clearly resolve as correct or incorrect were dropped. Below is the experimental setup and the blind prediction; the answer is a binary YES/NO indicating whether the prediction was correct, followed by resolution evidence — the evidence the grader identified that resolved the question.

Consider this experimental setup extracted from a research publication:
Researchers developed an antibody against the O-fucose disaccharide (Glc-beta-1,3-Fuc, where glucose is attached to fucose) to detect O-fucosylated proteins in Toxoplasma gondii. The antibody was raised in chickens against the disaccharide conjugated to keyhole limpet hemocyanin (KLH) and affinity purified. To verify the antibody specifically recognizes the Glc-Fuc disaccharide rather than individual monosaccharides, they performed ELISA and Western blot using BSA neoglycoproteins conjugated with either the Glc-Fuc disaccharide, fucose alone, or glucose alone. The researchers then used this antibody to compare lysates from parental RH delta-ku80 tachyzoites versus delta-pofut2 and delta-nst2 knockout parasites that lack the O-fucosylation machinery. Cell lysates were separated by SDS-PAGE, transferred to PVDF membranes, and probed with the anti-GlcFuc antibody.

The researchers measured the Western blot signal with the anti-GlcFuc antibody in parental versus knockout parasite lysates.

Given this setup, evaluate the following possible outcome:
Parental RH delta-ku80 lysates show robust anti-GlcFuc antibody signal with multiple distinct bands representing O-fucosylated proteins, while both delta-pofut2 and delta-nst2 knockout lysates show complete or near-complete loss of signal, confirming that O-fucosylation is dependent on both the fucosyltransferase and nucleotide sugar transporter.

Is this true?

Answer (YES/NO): NO